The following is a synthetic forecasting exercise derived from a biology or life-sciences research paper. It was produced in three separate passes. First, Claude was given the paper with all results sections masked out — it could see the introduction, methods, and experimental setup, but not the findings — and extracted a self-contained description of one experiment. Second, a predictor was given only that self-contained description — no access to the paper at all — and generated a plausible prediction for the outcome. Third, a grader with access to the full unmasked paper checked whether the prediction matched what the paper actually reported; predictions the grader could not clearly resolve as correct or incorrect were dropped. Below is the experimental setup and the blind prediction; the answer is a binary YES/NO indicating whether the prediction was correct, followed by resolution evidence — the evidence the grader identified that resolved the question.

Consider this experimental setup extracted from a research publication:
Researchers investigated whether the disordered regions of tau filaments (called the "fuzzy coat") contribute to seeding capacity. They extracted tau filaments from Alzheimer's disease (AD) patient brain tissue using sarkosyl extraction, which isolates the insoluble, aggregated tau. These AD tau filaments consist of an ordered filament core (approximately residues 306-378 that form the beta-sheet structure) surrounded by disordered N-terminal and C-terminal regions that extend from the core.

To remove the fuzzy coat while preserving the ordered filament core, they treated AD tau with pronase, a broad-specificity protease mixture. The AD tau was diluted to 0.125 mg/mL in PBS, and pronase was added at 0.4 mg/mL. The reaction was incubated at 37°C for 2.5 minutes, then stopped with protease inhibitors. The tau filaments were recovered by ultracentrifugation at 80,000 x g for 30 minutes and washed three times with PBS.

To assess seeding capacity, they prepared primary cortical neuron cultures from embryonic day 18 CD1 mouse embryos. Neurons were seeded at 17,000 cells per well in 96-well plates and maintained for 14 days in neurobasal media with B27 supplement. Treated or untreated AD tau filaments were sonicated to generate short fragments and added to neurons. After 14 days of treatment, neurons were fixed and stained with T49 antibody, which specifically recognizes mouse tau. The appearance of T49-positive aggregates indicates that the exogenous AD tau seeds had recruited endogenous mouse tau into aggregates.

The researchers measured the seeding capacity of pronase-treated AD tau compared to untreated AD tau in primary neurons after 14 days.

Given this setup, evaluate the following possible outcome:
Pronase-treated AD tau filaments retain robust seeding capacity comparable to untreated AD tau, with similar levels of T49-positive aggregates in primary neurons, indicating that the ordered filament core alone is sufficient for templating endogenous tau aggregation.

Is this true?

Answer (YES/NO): NO